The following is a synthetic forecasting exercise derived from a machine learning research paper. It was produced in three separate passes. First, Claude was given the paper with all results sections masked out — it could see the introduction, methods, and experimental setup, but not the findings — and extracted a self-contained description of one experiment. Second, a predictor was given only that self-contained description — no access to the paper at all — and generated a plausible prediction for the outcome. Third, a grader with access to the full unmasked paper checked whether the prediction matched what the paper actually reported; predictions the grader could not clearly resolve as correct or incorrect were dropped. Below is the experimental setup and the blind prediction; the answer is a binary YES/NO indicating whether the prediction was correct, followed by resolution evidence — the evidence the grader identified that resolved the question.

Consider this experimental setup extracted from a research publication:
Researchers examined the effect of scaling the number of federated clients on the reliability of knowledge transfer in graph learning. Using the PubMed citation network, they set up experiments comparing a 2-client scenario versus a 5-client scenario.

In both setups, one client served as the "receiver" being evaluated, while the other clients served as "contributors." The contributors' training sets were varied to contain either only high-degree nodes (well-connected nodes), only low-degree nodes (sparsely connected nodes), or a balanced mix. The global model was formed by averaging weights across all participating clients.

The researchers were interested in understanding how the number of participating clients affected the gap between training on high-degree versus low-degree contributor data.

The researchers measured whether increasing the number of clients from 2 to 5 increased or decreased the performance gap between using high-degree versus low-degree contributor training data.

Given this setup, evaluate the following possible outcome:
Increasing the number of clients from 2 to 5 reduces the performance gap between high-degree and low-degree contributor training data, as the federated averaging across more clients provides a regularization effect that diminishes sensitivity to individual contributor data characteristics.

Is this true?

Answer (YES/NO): NO